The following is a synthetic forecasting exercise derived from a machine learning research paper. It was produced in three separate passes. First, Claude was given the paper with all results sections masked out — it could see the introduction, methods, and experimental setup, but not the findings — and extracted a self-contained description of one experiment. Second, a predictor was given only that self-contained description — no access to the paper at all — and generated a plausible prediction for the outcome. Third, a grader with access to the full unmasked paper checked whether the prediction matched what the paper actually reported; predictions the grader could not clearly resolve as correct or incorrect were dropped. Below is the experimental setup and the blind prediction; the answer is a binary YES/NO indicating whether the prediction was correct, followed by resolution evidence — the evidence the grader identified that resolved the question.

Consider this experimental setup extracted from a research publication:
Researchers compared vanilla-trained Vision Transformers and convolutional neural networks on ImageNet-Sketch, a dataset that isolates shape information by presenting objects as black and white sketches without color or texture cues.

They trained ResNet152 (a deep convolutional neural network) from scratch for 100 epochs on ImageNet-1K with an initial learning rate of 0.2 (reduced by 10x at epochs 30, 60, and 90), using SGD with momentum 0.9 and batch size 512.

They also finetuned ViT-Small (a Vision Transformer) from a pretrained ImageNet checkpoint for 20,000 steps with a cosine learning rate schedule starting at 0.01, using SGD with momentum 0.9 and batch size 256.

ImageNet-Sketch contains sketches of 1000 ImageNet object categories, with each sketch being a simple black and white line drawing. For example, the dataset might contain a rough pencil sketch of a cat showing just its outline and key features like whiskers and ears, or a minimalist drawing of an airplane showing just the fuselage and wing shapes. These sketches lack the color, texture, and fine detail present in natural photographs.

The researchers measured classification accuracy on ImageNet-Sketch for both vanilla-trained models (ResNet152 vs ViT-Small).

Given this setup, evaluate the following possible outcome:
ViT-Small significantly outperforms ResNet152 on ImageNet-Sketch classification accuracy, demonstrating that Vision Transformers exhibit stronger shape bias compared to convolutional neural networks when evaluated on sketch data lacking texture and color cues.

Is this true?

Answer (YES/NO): YES